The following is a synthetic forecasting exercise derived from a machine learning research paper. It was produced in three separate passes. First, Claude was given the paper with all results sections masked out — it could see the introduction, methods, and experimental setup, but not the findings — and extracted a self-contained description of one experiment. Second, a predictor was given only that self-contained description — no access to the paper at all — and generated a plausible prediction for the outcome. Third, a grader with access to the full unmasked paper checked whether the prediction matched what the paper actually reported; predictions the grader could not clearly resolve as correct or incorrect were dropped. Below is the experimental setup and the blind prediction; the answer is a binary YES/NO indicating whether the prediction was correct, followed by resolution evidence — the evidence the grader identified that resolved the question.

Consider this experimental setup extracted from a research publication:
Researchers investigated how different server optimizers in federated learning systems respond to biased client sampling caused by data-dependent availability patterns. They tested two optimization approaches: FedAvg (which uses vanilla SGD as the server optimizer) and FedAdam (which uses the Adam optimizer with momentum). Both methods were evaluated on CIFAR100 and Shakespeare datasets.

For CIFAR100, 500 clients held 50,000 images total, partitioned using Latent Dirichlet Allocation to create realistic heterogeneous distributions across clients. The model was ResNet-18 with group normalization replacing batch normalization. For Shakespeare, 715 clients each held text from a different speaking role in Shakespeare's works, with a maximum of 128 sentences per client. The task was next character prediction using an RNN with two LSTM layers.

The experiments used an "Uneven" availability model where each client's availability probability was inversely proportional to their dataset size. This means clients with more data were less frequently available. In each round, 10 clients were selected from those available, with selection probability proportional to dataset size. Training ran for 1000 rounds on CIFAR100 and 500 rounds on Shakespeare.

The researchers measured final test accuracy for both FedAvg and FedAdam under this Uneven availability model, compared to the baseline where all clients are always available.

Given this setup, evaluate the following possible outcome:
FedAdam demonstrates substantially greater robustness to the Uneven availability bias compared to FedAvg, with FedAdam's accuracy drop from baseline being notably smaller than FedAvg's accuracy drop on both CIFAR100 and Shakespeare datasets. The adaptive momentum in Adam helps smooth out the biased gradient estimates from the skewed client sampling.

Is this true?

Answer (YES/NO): YES